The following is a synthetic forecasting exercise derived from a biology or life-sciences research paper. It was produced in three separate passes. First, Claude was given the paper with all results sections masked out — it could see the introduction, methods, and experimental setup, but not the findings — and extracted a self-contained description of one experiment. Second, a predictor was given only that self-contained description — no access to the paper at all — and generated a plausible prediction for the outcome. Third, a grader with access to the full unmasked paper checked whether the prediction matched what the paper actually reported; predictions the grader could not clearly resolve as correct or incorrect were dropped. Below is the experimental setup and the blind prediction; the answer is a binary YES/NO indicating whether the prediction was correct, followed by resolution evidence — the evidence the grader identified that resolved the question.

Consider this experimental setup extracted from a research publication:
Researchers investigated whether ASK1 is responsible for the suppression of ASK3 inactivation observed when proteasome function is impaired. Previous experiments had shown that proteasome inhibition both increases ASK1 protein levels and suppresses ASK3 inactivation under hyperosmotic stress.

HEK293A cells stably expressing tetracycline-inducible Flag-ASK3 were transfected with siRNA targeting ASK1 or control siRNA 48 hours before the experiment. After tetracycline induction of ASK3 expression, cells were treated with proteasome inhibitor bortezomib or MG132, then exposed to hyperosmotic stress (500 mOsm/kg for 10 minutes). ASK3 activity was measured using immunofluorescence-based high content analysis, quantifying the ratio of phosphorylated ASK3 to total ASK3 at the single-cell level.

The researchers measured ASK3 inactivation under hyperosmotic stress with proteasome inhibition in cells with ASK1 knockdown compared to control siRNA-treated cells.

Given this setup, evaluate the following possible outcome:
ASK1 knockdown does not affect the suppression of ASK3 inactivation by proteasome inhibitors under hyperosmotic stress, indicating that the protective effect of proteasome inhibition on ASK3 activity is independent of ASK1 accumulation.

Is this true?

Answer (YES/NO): NO